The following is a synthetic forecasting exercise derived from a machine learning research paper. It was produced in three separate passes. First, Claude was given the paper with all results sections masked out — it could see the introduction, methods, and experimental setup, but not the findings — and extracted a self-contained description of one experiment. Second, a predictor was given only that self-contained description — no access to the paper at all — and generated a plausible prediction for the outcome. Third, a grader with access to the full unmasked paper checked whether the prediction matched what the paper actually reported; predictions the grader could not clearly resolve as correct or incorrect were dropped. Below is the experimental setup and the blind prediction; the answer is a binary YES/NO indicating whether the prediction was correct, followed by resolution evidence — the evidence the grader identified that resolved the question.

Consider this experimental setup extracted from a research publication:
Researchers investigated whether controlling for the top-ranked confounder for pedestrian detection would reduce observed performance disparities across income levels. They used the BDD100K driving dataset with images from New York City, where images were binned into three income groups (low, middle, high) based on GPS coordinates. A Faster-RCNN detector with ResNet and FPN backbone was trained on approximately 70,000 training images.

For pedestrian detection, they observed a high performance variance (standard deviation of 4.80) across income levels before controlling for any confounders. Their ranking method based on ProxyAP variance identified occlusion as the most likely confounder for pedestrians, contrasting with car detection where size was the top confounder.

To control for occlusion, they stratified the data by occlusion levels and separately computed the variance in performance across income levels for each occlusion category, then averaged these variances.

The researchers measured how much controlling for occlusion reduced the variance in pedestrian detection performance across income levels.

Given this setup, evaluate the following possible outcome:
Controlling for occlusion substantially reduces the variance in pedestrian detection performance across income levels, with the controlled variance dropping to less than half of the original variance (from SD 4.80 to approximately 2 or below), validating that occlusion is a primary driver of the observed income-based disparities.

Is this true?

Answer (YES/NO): NO